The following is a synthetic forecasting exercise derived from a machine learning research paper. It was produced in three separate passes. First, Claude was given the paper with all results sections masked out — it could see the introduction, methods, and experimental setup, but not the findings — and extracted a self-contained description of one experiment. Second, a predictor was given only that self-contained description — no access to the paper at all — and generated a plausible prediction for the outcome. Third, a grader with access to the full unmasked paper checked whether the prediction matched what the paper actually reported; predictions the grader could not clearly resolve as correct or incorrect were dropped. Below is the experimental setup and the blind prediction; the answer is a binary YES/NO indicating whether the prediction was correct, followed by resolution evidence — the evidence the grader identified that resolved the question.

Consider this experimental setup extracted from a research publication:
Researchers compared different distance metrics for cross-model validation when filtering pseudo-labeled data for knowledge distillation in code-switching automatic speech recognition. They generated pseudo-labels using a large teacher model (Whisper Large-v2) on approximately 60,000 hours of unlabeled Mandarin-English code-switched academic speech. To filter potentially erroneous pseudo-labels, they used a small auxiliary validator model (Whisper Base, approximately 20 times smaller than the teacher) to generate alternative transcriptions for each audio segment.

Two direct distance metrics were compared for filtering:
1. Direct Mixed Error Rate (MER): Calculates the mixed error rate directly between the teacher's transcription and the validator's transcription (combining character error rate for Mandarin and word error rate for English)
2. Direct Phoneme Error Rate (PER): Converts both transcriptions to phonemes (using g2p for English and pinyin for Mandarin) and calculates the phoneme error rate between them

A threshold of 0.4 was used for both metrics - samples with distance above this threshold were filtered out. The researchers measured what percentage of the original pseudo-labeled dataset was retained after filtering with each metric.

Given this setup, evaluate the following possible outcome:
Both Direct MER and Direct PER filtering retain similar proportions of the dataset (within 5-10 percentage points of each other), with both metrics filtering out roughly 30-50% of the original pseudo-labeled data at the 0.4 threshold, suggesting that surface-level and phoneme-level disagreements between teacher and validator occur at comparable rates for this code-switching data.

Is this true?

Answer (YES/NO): YES